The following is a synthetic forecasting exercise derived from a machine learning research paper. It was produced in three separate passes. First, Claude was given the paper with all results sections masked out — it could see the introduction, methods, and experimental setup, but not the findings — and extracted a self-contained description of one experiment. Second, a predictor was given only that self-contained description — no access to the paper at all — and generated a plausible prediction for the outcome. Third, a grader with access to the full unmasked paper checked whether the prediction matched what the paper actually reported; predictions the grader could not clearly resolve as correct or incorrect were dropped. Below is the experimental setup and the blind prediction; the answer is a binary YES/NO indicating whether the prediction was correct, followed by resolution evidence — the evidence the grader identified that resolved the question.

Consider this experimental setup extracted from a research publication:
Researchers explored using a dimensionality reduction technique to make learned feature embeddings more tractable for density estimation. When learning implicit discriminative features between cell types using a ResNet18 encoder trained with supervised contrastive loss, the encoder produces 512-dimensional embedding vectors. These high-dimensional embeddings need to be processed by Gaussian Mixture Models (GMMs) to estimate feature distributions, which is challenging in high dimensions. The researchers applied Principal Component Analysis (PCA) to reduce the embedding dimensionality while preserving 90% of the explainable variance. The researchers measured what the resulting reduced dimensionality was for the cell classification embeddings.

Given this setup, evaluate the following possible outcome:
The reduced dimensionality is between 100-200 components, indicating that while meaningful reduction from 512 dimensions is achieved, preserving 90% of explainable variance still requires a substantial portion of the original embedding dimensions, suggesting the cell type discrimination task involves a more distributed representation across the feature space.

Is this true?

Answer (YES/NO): NO